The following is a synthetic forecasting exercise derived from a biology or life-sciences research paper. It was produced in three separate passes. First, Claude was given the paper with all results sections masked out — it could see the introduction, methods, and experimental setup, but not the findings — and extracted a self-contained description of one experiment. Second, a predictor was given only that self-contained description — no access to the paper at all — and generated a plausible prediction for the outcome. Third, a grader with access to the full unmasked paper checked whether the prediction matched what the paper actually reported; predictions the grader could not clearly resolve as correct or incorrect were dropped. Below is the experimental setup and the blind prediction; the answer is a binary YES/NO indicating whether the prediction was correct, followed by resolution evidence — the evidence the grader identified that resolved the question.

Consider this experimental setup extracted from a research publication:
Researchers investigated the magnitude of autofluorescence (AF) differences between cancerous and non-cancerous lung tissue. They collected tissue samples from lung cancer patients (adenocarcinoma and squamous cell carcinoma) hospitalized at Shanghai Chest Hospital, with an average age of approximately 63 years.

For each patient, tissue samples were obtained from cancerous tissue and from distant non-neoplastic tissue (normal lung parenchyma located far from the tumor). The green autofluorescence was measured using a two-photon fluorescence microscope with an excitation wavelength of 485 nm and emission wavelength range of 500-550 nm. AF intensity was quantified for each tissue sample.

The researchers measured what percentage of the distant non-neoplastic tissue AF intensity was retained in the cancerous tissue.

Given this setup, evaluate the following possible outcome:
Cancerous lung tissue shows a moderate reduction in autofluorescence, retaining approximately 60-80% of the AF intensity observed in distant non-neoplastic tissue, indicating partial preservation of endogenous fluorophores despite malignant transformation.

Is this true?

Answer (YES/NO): NO